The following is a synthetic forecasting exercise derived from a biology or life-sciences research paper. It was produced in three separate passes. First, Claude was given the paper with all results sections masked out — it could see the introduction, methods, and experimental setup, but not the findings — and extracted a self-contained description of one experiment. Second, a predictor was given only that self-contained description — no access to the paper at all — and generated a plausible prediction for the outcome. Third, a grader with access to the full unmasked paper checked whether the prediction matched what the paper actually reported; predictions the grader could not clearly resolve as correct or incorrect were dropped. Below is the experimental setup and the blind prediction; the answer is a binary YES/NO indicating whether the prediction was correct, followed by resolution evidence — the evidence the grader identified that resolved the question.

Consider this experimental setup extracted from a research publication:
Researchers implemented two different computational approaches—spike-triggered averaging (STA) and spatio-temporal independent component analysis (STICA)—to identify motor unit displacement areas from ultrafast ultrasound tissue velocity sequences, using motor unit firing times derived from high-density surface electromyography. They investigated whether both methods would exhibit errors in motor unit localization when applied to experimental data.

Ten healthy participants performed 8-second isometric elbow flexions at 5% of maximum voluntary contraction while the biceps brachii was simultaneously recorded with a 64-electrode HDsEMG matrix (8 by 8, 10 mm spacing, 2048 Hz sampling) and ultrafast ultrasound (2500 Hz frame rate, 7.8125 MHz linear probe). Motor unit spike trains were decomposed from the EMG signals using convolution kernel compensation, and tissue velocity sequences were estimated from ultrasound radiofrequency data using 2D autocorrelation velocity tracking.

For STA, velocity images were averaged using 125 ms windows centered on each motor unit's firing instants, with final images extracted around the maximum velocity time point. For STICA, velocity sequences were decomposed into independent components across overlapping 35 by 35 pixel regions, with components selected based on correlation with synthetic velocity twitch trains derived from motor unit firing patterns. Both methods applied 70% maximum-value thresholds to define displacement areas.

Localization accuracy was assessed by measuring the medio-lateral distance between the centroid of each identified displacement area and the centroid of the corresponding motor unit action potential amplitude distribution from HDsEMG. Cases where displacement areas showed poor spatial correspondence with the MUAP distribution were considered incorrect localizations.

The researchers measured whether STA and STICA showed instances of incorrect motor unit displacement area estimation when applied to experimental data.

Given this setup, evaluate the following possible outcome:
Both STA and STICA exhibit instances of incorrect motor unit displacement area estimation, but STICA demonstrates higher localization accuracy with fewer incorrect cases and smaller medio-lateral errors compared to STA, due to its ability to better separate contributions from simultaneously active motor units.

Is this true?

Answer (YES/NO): YES